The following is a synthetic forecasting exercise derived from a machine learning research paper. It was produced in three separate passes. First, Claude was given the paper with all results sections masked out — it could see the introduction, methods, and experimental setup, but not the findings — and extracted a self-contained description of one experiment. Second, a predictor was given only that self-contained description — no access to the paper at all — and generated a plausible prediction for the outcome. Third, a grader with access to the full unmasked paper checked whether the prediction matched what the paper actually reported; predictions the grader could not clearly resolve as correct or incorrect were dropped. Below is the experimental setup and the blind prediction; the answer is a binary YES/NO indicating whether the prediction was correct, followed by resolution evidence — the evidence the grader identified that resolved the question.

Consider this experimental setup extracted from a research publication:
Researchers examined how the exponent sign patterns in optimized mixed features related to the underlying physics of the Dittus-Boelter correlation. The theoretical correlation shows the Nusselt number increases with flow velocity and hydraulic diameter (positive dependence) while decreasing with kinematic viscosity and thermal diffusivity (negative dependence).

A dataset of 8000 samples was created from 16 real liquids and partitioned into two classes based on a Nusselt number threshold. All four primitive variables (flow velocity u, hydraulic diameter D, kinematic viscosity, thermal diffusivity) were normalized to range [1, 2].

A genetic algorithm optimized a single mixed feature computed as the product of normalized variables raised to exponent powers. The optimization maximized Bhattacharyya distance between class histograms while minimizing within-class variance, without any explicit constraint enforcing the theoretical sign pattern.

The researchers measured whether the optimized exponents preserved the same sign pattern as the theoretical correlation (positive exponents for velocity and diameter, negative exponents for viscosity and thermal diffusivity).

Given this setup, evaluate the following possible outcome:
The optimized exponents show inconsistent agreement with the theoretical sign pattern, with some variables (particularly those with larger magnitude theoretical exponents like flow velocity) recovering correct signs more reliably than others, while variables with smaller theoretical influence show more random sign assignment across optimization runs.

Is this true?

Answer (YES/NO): NO